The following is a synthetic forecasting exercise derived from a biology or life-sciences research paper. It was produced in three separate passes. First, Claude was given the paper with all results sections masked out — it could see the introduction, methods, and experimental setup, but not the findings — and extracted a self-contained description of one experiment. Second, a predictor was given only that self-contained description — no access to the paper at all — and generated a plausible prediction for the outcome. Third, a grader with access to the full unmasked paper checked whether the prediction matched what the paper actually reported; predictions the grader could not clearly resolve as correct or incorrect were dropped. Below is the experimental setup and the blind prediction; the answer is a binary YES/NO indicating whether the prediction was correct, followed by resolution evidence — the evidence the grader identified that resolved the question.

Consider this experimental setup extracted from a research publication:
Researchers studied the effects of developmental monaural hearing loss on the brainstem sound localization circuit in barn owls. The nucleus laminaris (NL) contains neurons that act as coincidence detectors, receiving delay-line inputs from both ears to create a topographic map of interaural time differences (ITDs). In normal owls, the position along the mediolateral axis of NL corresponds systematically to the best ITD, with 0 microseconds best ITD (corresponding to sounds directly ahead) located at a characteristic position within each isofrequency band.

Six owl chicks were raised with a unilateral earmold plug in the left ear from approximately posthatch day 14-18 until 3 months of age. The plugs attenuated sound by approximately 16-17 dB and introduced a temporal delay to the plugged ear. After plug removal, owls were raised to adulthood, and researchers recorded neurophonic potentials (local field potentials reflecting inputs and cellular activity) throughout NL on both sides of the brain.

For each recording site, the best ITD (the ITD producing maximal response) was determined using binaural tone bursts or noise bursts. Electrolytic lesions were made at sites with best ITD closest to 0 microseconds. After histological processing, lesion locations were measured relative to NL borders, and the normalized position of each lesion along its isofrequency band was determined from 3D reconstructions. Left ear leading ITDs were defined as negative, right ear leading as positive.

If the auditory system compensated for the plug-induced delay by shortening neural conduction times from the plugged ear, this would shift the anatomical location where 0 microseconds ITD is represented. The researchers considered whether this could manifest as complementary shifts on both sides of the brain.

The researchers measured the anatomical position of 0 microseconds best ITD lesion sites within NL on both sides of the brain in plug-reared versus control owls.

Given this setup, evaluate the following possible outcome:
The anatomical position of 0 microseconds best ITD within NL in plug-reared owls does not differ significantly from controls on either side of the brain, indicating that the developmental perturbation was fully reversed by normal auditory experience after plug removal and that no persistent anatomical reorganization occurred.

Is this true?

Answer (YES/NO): NO